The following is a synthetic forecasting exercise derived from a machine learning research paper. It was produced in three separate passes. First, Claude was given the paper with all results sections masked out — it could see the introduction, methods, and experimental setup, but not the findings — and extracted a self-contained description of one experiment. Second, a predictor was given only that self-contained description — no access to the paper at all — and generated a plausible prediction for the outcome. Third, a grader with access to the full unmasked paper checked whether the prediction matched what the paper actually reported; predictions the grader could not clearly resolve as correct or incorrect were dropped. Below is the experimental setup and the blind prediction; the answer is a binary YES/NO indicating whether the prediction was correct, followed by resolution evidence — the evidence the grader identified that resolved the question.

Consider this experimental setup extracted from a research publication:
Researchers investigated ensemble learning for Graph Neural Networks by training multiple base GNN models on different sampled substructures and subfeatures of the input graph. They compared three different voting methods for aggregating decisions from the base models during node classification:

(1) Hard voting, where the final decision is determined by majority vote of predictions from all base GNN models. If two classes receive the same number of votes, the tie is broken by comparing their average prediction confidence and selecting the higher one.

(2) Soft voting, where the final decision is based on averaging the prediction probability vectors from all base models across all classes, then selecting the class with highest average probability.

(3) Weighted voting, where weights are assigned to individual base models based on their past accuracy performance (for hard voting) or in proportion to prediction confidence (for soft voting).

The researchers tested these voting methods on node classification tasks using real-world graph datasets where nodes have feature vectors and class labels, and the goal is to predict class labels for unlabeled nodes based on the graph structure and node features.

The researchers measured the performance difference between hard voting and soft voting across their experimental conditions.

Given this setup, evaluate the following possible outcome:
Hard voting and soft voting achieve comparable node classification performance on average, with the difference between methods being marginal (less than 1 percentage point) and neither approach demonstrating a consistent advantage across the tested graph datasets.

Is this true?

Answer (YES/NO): YES